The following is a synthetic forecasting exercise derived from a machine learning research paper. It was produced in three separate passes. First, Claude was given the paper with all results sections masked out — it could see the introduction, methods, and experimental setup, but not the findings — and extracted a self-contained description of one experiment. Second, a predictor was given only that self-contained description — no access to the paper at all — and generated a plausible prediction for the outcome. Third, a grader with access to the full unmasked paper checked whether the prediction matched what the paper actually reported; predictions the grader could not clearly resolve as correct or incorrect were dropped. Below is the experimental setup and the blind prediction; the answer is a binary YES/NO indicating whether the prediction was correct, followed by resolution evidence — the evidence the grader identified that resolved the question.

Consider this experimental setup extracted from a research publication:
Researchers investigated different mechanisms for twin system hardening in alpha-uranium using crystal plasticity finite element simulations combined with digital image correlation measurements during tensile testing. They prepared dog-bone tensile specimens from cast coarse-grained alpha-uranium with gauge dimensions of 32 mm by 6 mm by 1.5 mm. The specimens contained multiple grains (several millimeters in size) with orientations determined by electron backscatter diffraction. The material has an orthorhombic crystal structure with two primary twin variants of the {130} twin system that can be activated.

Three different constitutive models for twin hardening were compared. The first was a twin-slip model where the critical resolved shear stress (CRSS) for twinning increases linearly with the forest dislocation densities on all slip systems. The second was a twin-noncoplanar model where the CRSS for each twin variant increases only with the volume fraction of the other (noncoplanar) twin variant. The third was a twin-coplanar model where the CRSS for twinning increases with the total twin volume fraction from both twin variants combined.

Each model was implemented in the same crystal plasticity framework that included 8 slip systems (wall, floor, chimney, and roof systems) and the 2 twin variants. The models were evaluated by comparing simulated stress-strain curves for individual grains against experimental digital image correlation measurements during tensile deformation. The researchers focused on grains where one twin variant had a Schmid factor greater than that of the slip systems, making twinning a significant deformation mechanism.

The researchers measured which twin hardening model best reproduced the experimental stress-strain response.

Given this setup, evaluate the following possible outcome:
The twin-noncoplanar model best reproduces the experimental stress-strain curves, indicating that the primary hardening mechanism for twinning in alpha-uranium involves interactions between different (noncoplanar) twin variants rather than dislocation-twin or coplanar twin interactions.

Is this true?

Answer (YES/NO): NO